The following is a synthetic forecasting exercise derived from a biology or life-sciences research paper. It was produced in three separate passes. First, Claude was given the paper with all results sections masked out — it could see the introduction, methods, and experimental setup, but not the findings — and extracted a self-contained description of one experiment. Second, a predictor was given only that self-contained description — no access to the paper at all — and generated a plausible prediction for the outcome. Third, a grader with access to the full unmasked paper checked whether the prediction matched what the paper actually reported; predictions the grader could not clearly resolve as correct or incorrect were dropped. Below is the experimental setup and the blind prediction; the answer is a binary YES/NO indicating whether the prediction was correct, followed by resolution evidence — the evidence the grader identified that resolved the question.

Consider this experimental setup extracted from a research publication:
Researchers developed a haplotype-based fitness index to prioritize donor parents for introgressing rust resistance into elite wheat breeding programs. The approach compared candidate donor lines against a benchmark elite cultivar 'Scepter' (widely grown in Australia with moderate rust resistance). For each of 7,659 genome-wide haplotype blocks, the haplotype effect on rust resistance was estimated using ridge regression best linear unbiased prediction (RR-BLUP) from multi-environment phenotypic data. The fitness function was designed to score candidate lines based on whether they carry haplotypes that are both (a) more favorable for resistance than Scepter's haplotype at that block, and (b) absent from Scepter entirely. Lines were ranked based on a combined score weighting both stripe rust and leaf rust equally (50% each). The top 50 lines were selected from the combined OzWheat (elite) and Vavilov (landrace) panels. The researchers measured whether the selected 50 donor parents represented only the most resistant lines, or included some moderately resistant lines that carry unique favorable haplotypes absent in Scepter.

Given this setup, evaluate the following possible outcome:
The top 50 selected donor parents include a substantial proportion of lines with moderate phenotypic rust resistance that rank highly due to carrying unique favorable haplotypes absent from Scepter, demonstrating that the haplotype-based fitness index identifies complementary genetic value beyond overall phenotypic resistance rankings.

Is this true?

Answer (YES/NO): YES